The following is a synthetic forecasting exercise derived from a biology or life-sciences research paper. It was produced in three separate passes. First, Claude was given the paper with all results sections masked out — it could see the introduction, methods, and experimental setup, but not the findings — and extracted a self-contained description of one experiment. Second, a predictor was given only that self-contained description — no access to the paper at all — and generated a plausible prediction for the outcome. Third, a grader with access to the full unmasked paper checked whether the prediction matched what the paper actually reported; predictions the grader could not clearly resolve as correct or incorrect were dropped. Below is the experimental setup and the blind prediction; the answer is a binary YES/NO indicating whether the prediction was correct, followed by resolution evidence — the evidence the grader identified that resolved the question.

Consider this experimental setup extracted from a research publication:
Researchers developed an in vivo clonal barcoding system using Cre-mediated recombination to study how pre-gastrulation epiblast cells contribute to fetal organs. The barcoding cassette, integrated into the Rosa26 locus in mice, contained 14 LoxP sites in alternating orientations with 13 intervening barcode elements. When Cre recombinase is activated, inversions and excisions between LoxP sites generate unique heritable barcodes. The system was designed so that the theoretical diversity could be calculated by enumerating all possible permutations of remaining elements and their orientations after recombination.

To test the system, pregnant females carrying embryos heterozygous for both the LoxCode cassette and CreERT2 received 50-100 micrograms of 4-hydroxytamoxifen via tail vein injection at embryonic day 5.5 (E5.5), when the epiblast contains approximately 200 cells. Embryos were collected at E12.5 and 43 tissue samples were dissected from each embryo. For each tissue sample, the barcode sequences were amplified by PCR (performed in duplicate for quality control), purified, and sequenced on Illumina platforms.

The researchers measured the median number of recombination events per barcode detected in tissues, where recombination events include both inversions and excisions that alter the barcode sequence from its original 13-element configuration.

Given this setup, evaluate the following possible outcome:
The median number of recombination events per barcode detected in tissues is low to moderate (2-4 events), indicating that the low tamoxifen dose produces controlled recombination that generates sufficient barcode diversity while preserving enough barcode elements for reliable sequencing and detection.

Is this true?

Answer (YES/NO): YES